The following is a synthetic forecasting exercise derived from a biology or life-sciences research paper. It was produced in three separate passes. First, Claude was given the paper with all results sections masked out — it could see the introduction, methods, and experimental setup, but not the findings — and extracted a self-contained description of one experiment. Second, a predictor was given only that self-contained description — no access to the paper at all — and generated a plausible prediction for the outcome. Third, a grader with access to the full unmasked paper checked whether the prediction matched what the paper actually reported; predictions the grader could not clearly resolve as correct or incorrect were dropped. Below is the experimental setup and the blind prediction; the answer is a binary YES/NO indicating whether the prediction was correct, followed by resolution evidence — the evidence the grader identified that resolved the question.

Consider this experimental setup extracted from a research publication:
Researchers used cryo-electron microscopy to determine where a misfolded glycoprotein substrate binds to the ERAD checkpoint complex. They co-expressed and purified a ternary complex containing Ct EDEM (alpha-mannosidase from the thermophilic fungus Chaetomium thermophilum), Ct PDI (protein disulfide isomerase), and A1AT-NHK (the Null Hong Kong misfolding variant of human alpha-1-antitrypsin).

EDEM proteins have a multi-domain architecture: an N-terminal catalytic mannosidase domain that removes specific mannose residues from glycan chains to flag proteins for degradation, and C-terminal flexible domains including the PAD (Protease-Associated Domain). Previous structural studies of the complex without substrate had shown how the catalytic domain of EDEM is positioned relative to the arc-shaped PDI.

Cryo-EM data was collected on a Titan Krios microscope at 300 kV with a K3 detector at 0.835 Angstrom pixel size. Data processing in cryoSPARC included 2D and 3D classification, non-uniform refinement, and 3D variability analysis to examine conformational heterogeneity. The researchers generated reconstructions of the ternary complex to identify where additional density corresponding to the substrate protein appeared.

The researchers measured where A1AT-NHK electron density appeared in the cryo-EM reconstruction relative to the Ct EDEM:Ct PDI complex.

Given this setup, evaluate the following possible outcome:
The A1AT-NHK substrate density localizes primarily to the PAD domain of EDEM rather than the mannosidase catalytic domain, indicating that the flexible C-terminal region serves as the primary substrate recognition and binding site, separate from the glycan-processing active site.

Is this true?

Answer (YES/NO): YES